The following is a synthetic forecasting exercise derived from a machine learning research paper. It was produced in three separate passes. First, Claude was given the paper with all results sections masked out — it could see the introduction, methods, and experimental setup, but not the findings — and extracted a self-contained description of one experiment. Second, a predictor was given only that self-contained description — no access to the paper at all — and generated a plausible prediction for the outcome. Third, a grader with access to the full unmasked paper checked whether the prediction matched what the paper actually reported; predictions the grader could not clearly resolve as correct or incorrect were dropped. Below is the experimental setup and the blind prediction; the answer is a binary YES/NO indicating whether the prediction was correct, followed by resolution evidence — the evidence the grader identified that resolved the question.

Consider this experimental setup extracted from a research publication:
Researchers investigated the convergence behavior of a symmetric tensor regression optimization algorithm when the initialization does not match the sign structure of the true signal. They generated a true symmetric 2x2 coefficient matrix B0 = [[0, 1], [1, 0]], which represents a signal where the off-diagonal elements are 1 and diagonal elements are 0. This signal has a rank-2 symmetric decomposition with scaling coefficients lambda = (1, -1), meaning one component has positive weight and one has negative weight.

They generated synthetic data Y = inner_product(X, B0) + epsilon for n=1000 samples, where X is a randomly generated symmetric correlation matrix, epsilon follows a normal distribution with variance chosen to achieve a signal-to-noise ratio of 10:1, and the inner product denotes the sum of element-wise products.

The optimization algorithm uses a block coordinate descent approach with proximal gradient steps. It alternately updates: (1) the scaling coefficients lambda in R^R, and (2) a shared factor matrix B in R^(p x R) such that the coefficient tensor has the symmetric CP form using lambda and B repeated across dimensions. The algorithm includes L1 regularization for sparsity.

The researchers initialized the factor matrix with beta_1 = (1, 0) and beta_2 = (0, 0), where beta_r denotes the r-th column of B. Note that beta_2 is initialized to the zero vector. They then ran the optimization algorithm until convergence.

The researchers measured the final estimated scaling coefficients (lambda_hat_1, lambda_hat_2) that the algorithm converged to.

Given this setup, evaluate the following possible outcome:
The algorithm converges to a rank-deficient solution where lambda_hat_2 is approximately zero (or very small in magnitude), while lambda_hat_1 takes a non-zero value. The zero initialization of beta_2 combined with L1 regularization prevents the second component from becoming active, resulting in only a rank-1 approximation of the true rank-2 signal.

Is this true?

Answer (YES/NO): YES